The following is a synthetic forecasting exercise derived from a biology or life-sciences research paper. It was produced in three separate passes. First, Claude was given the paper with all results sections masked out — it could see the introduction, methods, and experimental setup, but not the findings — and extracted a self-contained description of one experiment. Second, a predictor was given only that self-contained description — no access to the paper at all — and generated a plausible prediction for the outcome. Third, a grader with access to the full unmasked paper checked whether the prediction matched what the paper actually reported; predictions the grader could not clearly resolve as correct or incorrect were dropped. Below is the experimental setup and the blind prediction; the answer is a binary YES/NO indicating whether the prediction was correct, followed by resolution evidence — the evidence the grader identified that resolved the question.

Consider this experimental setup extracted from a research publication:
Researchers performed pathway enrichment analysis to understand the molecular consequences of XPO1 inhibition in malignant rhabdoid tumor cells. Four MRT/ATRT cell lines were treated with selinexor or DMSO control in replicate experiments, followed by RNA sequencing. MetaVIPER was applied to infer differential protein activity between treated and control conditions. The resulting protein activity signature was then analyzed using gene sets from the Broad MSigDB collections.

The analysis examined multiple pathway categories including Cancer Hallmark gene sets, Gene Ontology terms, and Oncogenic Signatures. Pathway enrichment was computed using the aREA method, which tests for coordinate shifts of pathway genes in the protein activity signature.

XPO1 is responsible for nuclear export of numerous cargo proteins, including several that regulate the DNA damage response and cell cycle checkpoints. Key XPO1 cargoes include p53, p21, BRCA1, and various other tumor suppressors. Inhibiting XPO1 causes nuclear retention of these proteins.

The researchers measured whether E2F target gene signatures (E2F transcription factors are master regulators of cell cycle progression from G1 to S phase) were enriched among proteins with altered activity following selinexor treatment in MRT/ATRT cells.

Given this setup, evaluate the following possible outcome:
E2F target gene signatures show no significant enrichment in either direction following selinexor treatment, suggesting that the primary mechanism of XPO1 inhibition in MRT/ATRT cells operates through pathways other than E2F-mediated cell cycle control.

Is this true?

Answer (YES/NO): NO